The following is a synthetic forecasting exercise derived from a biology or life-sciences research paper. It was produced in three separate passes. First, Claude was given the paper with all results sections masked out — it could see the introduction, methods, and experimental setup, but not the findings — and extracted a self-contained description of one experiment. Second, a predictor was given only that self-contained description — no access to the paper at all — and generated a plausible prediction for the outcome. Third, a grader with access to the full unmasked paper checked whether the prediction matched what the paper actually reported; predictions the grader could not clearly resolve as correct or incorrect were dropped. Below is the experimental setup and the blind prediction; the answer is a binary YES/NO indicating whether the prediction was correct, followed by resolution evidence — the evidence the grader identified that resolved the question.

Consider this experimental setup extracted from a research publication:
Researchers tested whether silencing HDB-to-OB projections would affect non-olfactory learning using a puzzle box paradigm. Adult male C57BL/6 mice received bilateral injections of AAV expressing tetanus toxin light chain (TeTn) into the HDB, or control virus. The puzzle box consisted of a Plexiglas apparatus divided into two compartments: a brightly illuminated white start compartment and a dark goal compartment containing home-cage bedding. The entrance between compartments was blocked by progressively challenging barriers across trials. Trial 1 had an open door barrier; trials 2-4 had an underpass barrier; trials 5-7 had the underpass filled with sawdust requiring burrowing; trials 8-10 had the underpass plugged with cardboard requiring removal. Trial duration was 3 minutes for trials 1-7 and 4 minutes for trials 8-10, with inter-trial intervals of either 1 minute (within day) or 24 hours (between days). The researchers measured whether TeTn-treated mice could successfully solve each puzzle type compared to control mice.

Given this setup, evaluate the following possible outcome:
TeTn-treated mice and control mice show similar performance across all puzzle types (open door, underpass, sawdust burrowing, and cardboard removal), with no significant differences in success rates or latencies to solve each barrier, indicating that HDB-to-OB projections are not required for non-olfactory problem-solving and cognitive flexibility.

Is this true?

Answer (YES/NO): YES